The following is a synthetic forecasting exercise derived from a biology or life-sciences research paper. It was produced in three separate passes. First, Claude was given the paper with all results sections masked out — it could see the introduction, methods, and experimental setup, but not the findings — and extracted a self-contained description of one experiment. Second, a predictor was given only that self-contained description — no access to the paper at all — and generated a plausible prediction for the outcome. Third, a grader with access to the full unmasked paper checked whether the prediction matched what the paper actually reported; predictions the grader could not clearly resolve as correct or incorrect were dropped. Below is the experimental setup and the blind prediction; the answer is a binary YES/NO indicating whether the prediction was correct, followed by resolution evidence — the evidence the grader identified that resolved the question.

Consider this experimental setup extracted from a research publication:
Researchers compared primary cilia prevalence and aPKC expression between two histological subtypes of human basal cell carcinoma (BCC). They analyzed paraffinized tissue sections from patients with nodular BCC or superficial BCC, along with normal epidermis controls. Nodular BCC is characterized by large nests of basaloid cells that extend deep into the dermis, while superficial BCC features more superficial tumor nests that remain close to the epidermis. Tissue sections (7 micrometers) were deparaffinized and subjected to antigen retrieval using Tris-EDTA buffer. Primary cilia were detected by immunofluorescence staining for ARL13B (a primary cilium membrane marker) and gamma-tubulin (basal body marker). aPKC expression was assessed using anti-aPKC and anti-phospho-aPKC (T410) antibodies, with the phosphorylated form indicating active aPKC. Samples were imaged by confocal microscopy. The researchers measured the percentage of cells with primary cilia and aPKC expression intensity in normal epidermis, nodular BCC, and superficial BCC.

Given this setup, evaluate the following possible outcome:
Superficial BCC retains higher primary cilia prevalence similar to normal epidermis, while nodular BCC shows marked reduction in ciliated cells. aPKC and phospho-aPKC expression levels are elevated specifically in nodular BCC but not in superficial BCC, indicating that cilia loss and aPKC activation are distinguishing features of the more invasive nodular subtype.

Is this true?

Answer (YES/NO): NO